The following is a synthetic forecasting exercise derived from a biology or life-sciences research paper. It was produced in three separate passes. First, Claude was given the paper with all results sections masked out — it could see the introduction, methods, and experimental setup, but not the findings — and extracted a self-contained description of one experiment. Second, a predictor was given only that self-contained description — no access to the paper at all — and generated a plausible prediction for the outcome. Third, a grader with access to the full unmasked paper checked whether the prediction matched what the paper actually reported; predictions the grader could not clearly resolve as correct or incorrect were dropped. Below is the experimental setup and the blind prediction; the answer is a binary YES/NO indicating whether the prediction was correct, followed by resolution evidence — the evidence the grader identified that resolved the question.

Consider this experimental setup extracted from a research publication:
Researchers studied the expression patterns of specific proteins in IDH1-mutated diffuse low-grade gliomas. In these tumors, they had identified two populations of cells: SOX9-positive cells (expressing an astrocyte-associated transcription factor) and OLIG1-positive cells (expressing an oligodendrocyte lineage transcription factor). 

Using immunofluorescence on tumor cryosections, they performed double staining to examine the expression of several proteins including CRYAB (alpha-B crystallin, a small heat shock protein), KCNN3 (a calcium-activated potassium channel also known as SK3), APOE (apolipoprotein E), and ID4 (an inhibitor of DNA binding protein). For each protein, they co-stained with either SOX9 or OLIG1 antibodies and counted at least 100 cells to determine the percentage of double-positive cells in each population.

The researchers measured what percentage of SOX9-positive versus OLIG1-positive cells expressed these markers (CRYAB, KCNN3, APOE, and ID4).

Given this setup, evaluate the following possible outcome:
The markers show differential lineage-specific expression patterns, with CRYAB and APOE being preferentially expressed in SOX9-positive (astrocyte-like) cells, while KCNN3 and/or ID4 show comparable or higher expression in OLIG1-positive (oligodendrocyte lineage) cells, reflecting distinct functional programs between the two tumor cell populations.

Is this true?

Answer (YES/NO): NO